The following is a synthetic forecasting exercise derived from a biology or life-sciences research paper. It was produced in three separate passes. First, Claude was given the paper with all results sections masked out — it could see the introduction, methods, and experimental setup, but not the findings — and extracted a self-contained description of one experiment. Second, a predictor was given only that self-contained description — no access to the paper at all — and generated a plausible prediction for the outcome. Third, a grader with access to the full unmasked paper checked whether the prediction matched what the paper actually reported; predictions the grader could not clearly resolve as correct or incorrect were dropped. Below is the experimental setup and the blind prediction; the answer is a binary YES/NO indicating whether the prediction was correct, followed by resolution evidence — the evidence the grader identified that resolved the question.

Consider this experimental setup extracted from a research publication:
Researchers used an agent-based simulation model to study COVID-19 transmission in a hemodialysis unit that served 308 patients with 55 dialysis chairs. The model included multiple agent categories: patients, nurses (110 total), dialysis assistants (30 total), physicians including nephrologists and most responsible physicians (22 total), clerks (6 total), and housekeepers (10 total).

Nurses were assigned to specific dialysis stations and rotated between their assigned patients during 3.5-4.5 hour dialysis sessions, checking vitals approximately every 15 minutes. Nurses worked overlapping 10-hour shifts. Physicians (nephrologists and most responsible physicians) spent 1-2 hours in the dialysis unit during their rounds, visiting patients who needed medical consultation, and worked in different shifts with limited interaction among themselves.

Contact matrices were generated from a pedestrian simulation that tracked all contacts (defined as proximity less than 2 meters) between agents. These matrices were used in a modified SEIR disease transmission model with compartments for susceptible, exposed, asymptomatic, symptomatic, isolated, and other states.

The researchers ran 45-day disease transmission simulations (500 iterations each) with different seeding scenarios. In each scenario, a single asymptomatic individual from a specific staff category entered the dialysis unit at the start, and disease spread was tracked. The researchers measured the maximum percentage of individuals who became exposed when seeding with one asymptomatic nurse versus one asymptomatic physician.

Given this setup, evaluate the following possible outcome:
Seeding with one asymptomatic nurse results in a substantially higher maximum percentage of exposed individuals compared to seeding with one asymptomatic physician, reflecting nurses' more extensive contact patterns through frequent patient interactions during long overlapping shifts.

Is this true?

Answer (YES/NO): YES